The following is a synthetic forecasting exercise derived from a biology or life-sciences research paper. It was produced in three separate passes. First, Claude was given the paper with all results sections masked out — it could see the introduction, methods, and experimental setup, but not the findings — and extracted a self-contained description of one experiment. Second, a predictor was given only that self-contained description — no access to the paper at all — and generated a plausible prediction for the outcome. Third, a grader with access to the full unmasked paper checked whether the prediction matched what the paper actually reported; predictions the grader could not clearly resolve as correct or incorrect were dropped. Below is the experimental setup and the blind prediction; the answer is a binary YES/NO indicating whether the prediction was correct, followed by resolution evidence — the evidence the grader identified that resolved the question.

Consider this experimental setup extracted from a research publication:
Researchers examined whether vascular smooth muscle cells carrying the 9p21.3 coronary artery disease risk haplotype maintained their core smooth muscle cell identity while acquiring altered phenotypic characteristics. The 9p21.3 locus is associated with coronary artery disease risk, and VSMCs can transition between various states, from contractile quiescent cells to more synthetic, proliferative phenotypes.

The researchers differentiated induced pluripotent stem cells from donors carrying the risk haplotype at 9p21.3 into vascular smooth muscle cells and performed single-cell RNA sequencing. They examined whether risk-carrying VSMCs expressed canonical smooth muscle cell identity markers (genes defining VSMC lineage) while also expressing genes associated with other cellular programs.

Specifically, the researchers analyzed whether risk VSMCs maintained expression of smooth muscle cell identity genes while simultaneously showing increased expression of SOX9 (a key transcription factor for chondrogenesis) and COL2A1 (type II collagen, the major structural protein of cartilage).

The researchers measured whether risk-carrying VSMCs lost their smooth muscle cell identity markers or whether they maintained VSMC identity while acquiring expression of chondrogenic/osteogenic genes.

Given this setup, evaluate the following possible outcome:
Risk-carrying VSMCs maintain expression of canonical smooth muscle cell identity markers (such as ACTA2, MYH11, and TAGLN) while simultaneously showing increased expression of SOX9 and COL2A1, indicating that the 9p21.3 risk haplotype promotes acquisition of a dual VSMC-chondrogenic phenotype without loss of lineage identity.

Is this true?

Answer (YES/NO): YES